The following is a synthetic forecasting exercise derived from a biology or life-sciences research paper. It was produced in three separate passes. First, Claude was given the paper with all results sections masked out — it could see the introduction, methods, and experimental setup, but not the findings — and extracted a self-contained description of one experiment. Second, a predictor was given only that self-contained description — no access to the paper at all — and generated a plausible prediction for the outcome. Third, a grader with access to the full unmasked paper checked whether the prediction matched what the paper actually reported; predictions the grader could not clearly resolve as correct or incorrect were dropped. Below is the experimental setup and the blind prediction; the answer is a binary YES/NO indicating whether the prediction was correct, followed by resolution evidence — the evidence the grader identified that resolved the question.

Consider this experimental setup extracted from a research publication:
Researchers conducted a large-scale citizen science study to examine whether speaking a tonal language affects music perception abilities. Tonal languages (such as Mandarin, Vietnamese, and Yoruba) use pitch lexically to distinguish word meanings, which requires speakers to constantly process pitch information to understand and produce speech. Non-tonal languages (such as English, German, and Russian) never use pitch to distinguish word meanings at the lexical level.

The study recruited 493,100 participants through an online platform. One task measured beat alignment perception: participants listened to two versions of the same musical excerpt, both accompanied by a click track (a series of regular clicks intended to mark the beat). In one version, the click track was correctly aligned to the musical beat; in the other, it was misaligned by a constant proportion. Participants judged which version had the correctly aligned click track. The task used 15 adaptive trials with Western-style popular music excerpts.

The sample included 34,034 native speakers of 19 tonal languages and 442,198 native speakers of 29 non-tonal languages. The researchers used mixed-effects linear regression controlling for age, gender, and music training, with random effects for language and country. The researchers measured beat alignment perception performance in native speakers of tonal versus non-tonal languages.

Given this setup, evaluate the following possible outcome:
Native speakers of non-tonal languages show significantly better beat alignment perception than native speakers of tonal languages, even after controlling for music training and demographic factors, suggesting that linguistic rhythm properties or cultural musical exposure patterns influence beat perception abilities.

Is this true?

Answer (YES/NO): YES